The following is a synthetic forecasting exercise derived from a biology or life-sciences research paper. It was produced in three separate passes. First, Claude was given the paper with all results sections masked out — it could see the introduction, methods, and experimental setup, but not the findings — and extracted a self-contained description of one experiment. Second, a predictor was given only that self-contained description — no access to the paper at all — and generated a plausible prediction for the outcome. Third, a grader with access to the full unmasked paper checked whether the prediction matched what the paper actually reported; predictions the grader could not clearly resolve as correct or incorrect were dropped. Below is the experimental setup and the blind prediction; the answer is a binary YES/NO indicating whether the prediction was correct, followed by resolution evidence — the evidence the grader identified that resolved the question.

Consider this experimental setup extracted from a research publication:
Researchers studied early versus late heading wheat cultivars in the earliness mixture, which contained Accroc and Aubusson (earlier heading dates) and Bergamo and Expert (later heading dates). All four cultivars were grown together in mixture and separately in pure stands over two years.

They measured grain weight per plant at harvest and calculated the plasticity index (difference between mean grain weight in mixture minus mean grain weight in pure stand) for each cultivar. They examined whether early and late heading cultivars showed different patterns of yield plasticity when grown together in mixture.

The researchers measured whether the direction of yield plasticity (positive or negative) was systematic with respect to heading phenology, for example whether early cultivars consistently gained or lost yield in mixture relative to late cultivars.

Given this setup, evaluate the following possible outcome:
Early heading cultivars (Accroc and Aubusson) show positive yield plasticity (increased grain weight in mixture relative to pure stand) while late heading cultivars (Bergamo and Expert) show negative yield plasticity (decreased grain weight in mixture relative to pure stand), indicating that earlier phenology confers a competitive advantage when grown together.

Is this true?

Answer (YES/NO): NO